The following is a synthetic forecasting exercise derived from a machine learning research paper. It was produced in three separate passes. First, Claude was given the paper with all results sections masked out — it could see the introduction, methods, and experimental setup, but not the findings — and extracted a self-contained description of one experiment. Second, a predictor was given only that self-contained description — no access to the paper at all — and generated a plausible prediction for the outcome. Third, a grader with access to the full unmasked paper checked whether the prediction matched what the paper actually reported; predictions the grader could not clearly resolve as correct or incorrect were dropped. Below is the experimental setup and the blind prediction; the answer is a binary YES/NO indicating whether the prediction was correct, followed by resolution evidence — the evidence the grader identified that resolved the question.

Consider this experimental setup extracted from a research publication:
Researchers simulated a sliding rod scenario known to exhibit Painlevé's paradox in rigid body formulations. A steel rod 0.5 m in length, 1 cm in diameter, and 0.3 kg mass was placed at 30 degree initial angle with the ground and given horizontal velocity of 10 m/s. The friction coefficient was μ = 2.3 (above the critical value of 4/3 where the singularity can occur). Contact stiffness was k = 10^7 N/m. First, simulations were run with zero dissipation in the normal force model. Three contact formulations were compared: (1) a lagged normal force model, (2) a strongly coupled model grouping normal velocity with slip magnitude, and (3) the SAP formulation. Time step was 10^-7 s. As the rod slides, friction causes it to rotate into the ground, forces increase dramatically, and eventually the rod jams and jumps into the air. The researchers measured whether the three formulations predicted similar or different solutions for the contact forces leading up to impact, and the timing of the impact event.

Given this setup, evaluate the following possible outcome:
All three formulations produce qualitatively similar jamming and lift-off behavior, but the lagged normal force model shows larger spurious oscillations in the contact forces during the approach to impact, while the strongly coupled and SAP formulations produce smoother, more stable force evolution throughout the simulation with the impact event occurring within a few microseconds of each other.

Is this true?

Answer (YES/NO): NO